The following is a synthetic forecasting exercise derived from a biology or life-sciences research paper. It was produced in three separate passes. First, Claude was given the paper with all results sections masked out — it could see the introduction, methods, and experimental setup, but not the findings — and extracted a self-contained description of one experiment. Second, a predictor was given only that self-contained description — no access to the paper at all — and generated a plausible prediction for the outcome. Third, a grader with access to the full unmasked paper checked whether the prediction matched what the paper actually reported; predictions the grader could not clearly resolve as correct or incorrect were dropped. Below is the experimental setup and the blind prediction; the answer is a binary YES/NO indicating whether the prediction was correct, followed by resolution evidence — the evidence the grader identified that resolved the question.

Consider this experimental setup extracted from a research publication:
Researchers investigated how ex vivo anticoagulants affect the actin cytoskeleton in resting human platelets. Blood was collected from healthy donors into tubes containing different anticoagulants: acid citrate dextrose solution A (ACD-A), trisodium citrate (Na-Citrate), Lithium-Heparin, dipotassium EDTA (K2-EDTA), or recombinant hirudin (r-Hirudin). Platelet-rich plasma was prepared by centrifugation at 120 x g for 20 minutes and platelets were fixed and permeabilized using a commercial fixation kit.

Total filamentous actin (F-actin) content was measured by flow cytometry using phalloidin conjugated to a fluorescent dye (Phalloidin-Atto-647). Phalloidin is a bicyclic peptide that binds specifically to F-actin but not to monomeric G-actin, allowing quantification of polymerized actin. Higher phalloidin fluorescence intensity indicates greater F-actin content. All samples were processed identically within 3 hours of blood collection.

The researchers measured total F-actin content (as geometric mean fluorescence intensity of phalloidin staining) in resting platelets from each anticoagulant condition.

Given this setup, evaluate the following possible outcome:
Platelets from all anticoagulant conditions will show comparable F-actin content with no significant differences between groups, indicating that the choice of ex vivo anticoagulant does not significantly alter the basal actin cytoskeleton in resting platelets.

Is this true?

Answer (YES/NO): NO